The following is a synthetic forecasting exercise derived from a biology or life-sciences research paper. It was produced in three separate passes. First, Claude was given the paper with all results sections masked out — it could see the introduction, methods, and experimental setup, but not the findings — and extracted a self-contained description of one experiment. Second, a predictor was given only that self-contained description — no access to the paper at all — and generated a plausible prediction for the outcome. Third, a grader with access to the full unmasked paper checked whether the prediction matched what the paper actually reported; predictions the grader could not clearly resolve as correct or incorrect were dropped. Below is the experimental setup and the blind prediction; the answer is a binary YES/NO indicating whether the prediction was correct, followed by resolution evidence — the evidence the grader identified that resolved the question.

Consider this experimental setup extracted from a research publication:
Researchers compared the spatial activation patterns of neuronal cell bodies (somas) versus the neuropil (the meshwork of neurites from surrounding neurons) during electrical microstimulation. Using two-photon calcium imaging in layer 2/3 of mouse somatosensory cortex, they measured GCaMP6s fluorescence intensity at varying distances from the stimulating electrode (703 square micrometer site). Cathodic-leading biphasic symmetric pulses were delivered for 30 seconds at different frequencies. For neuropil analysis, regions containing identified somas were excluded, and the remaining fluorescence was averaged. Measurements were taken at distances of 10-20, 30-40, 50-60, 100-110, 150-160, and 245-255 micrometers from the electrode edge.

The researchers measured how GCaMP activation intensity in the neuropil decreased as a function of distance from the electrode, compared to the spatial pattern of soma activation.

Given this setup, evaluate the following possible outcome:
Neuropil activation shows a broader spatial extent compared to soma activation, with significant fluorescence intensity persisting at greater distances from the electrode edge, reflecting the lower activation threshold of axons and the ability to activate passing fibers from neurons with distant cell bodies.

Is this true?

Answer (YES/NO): NO